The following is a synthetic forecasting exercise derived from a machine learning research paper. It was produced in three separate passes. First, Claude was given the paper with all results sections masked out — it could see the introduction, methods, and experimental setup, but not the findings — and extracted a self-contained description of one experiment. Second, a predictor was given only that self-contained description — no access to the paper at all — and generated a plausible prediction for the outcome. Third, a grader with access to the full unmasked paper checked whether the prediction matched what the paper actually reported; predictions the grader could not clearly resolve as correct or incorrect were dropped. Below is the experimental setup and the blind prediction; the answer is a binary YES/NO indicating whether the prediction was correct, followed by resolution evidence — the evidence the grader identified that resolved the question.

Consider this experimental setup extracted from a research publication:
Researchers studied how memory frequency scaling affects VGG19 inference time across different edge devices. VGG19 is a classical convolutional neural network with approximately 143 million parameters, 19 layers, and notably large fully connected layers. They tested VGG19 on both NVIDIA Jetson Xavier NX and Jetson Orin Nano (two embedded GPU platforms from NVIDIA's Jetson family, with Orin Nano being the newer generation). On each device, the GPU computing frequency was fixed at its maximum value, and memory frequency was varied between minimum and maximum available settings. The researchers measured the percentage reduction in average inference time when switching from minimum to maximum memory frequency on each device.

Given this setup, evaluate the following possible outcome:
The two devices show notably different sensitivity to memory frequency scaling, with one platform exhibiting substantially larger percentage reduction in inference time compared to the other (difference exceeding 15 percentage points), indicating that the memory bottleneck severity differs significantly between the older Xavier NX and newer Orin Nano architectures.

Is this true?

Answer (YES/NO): NO